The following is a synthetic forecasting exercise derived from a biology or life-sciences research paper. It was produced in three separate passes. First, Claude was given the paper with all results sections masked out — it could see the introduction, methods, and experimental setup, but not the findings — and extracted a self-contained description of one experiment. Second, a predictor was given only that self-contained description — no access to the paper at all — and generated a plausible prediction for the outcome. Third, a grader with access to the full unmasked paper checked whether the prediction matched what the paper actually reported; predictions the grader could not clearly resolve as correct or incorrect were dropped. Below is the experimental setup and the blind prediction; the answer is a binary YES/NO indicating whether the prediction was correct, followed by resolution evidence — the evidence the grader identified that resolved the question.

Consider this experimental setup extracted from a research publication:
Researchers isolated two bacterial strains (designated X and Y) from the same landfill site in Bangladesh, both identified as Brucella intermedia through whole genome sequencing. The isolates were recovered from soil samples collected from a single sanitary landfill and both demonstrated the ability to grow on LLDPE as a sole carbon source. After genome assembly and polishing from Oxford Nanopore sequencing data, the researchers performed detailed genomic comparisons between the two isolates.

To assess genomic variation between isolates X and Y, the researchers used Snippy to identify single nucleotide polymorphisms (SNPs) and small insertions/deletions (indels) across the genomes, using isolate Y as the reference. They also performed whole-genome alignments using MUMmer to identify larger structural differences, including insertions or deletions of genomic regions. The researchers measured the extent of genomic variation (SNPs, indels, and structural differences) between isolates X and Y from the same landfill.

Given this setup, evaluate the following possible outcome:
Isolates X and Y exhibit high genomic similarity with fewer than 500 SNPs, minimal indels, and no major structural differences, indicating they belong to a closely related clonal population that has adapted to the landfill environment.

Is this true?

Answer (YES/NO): NO